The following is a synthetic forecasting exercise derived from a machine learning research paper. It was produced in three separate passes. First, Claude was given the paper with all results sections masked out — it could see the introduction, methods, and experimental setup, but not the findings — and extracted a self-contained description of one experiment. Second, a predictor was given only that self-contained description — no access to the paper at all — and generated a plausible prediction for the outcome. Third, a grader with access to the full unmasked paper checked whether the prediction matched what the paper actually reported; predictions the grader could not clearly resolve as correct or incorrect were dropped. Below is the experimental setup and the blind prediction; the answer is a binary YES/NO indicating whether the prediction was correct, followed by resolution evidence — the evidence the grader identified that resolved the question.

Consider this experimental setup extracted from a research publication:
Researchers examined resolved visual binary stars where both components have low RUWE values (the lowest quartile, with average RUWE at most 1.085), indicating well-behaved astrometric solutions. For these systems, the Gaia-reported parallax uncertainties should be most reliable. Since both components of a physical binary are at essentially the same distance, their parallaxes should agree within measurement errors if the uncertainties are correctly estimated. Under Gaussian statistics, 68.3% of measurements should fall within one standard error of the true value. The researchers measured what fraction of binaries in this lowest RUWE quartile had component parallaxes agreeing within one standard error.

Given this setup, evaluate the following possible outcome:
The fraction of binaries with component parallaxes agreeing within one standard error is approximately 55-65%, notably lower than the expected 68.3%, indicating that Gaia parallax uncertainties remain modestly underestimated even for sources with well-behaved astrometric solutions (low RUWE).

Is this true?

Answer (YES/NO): YES